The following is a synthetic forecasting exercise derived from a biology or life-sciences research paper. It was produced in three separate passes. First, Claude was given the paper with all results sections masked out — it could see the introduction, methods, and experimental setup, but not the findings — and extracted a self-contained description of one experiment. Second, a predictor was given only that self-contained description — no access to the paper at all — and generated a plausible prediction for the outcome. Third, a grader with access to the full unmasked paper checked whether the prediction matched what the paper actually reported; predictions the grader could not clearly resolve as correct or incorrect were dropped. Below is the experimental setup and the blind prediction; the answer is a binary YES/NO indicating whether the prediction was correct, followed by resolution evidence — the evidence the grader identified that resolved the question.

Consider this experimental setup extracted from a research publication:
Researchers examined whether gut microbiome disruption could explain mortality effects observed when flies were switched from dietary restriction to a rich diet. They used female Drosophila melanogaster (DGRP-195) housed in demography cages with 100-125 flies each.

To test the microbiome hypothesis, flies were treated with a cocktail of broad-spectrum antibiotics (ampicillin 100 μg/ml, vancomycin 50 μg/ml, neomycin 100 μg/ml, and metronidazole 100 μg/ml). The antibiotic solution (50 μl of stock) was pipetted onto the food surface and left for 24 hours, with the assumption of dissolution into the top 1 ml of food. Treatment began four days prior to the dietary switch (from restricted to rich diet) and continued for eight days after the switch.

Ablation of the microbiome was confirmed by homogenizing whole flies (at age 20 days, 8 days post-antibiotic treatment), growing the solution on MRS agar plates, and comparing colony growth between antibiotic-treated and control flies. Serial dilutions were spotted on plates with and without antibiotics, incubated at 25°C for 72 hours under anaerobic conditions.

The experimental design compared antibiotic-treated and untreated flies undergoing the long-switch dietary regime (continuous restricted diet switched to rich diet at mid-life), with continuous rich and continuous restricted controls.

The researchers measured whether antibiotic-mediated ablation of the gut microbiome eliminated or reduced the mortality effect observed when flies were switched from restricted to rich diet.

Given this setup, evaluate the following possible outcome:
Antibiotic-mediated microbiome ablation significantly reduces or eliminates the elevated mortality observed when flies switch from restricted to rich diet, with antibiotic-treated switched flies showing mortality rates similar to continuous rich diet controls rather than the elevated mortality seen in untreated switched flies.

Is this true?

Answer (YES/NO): NO